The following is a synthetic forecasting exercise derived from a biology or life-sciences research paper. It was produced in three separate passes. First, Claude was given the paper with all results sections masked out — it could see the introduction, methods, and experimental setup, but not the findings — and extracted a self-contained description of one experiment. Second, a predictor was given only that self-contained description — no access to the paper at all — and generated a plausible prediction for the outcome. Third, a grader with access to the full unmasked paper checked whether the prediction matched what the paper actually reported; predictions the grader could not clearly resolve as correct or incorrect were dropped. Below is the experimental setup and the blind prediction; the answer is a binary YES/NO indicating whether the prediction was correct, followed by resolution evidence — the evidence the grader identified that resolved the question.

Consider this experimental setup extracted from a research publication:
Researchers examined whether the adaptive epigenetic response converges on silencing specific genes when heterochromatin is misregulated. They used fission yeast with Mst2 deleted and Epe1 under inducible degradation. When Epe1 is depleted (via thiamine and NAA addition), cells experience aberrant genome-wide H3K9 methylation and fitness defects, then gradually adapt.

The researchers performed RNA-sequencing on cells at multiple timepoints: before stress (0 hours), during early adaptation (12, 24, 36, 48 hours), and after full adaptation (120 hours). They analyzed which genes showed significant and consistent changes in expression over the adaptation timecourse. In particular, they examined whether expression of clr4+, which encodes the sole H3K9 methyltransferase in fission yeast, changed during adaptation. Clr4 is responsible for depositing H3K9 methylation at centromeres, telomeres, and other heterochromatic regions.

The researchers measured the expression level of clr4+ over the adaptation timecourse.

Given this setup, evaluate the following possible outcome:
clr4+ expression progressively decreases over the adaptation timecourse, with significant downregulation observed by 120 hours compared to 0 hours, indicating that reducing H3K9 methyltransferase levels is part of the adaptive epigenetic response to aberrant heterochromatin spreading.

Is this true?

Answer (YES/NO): NO